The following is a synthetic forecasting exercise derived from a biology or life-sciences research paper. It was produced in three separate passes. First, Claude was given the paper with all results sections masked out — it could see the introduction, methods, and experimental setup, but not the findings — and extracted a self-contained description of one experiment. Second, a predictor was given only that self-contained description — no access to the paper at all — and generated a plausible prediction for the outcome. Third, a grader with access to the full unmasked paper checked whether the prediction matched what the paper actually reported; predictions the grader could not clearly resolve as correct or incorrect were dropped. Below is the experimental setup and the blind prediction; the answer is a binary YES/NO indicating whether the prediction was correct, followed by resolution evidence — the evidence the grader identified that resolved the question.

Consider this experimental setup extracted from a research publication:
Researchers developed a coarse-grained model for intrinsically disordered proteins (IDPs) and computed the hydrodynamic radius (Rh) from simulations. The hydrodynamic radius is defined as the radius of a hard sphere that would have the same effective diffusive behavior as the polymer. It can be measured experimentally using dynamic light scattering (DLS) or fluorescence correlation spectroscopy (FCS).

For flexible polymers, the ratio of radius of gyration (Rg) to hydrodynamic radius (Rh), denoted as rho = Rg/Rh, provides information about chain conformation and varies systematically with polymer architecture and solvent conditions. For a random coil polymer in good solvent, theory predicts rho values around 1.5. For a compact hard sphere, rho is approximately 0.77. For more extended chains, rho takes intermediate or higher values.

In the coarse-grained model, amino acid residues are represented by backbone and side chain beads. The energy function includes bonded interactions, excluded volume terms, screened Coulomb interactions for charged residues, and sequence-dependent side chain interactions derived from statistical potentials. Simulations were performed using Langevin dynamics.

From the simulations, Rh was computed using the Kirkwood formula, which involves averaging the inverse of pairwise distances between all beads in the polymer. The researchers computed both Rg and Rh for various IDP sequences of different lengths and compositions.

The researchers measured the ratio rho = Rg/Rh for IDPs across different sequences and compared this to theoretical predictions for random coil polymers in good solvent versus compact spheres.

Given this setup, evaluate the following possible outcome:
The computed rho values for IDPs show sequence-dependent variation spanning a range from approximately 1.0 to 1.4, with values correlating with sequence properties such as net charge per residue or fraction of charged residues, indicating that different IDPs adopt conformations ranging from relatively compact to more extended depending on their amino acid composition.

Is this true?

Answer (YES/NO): NO